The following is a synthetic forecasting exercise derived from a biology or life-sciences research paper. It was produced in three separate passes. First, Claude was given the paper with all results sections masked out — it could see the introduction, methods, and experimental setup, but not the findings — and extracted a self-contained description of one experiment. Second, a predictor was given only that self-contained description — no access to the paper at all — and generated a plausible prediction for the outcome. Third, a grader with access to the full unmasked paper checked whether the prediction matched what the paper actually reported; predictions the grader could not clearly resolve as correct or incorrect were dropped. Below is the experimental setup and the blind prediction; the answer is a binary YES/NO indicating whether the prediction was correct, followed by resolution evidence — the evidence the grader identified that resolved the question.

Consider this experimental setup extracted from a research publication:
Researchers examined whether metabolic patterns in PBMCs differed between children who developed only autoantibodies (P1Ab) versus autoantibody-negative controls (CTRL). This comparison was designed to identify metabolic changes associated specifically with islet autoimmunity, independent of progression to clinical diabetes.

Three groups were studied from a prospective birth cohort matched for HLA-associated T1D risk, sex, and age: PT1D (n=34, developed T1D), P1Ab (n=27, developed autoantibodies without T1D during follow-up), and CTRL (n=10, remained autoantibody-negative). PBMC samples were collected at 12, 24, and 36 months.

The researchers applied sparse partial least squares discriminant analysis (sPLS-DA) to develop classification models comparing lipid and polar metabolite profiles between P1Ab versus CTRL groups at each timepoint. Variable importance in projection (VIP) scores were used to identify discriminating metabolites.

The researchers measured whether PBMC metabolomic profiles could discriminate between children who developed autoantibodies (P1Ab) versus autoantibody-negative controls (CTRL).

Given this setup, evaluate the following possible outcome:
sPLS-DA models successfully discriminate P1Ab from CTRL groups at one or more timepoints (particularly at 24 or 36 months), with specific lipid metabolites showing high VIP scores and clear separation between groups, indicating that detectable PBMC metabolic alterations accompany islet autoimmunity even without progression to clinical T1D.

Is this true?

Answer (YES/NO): NO